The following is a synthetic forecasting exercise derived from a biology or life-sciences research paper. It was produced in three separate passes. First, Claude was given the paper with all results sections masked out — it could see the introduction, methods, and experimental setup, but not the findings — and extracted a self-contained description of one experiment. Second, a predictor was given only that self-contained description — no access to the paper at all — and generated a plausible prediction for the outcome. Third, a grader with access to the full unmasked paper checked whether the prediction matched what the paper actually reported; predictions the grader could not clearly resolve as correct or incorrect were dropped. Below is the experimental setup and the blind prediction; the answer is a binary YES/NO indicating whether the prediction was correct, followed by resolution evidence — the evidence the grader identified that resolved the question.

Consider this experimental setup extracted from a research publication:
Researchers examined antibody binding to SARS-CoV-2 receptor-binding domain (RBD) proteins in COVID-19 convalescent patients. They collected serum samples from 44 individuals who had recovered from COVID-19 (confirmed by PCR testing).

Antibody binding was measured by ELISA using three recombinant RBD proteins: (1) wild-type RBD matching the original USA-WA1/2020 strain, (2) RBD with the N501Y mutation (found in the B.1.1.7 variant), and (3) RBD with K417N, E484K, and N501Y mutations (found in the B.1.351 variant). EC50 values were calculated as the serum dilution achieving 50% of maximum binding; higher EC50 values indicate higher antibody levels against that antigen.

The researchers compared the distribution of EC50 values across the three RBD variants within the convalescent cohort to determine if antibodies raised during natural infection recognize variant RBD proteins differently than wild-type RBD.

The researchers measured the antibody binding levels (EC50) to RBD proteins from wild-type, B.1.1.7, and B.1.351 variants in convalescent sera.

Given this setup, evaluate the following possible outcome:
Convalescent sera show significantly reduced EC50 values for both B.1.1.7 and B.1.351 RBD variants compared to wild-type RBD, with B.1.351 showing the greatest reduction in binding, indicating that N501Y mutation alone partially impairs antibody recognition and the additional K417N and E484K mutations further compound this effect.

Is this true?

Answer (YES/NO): NO